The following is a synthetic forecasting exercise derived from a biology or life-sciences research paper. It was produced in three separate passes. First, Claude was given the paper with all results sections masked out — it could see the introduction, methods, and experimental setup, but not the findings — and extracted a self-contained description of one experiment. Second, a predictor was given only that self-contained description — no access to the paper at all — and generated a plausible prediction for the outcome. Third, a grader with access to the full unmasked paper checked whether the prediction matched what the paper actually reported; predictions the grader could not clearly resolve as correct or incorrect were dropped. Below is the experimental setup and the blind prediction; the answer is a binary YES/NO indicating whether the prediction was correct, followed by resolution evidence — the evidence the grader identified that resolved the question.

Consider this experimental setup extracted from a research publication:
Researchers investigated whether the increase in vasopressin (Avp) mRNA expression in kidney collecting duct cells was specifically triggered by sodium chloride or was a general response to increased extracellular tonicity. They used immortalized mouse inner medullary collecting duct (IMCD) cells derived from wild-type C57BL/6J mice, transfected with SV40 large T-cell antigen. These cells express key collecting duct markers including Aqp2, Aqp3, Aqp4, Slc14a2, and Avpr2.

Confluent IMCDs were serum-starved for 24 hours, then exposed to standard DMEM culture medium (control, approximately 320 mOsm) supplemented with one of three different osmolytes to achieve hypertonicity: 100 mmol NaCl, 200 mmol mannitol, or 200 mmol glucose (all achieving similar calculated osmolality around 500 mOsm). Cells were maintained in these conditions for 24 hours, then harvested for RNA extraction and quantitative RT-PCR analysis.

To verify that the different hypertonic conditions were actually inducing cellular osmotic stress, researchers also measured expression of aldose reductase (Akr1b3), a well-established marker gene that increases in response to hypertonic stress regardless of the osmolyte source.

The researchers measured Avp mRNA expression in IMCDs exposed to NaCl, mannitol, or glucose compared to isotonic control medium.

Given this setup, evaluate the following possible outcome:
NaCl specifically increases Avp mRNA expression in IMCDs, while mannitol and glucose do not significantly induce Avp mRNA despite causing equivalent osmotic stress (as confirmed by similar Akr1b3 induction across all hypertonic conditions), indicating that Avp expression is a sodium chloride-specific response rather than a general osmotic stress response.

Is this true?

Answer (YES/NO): NO